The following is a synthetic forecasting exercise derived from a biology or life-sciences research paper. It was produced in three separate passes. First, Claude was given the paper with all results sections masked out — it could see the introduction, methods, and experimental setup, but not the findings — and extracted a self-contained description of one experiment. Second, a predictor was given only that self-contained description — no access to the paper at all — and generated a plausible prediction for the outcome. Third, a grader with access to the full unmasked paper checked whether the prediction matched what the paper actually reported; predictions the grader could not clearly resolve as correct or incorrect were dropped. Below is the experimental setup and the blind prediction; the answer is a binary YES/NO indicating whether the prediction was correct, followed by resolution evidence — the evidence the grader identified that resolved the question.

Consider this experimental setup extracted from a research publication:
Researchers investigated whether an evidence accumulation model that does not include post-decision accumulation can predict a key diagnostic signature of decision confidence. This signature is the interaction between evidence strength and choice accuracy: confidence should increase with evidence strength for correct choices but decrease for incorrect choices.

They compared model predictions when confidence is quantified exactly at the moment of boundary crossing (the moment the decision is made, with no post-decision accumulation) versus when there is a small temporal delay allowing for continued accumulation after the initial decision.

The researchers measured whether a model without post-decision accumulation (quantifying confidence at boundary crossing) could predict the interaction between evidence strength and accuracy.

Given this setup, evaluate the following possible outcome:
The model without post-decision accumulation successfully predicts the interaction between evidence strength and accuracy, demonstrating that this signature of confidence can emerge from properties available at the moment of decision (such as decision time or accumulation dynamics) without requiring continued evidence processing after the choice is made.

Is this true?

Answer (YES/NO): NO